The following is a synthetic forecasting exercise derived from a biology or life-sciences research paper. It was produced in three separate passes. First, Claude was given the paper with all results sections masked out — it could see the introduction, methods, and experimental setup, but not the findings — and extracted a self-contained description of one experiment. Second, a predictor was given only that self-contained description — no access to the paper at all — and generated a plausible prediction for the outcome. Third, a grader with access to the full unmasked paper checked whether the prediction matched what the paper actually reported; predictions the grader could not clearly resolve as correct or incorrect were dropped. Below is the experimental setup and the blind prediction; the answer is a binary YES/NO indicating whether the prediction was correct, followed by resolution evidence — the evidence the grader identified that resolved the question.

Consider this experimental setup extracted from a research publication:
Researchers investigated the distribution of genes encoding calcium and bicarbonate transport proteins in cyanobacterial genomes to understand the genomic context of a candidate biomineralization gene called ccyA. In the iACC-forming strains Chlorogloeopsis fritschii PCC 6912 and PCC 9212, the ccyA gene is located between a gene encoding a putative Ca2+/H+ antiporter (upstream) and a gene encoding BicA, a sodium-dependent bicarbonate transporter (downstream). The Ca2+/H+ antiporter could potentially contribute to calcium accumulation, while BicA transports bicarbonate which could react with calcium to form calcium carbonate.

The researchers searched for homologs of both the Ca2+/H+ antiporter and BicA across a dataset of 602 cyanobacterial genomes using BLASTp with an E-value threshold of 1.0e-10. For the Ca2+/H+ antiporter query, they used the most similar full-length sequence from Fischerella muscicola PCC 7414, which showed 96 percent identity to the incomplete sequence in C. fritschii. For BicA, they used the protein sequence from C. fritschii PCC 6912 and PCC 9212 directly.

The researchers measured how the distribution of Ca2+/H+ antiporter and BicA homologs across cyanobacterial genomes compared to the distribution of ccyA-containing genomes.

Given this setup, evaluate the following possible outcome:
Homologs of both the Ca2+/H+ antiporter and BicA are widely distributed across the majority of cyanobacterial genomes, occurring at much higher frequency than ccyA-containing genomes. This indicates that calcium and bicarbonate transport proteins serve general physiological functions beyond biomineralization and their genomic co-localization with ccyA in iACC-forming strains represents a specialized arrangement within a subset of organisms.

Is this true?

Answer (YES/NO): NO